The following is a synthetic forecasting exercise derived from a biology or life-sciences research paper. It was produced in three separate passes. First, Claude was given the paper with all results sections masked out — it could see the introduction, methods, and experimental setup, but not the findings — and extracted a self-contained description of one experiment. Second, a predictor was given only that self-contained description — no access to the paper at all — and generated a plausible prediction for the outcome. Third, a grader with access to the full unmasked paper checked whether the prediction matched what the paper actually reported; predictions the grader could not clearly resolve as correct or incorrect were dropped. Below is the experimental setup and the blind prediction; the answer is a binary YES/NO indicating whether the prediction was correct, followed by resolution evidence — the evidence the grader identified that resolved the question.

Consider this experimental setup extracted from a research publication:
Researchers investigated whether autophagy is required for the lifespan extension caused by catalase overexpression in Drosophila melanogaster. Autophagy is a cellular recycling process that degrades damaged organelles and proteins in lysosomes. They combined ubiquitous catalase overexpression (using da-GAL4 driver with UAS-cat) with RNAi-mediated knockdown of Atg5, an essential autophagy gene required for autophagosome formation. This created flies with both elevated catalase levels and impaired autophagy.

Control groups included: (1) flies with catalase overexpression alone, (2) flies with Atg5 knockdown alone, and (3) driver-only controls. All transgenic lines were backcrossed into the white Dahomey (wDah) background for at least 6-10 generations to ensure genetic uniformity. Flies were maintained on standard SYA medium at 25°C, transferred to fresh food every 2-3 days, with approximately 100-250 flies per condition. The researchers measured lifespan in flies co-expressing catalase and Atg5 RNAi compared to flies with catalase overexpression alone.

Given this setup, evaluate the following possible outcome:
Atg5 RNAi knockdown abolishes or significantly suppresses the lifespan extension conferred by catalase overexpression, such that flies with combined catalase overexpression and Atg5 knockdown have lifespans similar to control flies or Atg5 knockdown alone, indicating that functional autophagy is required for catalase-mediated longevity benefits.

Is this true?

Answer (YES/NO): YES